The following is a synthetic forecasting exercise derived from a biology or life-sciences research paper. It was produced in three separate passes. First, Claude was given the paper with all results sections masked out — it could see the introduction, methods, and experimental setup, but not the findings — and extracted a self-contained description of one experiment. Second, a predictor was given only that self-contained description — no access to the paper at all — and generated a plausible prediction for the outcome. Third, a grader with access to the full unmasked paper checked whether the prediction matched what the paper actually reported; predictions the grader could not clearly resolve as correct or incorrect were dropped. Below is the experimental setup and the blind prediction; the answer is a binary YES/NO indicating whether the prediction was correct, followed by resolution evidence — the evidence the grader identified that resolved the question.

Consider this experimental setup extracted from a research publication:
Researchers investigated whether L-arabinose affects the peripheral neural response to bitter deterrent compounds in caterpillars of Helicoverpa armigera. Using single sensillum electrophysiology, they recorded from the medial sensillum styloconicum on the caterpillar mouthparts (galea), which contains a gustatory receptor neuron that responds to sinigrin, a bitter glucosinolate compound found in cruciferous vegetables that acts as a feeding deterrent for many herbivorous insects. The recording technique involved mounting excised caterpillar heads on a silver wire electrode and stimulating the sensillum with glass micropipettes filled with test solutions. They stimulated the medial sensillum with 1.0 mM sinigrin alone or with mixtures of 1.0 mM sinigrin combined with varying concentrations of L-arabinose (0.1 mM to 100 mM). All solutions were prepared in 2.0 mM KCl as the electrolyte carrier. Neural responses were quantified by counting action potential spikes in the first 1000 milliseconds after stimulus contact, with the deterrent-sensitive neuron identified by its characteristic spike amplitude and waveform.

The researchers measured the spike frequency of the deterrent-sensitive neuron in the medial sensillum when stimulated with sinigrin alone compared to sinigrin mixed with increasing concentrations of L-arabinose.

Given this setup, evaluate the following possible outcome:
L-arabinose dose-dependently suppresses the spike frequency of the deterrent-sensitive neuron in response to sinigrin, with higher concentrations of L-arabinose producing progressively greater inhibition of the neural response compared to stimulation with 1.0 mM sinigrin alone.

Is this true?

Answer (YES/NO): YES